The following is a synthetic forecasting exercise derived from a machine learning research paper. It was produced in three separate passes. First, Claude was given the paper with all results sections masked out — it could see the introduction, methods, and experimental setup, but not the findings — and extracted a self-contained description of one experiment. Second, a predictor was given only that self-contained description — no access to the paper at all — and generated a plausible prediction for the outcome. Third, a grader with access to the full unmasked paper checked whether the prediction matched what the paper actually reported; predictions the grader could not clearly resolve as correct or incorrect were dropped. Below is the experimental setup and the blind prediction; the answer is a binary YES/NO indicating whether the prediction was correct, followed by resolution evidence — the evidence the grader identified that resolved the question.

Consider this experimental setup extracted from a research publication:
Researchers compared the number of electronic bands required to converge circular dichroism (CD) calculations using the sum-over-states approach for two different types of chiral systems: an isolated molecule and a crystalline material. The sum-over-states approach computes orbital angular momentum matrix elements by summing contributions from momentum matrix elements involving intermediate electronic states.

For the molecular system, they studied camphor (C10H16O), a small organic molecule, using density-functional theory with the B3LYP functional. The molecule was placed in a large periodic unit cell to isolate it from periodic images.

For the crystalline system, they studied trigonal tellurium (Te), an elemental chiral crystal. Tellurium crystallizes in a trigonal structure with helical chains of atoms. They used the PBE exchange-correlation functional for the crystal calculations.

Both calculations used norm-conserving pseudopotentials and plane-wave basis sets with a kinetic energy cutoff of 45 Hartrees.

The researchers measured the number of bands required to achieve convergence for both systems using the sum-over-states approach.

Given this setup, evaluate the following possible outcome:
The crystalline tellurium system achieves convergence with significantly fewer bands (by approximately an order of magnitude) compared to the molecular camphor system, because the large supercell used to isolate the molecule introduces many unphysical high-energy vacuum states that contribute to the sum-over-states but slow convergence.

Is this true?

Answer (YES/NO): YES